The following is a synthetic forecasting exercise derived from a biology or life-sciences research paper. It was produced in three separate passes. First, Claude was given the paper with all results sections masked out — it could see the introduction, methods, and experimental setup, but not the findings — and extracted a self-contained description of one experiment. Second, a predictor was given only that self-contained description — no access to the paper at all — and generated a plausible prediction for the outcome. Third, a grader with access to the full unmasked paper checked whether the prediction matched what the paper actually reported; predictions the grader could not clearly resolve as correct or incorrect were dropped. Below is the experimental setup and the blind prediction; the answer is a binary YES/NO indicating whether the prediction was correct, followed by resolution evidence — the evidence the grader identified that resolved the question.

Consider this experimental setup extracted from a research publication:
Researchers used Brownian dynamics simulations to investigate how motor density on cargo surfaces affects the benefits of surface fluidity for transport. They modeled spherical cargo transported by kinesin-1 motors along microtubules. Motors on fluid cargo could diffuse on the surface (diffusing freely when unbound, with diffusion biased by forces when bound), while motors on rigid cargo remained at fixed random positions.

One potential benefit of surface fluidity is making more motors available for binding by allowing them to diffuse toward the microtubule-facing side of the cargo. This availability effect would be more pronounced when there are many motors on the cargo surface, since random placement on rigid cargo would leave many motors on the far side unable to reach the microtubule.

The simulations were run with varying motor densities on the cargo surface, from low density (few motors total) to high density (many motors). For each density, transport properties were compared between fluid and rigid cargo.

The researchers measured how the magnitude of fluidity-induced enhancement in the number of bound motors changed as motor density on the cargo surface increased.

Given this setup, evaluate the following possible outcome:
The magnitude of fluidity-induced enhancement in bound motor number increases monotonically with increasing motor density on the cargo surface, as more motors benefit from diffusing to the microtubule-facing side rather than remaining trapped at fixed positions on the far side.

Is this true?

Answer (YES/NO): NO